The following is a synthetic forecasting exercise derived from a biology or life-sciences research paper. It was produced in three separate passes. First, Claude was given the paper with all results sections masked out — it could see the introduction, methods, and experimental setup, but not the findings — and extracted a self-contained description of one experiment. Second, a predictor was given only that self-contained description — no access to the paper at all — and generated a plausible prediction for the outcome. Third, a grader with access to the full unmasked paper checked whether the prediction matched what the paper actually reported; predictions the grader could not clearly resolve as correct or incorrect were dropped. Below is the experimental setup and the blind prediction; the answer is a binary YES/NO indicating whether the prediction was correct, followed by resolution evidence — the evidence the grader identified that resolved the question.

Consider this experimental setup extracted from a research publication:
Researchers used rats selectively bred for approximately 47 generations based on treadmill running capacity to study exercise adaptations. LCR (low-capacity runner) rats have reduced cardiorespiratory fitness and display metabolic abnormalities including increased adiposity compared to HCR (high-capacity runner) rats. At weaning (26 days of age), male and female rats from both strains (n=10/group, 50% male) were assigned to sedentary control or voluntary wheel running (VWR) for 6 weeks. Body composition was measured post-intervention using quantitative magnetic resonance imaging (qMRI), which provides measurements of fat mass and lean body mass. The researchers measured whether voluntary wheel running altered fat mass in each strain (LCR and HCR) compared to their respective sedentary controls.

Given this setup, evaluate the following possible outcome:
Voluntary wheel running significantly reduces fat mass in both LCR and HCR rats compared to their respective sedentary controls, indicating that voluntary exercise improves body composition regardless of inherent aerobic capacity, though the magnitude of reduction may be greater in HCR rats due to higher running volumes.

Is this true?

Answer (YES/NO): NO